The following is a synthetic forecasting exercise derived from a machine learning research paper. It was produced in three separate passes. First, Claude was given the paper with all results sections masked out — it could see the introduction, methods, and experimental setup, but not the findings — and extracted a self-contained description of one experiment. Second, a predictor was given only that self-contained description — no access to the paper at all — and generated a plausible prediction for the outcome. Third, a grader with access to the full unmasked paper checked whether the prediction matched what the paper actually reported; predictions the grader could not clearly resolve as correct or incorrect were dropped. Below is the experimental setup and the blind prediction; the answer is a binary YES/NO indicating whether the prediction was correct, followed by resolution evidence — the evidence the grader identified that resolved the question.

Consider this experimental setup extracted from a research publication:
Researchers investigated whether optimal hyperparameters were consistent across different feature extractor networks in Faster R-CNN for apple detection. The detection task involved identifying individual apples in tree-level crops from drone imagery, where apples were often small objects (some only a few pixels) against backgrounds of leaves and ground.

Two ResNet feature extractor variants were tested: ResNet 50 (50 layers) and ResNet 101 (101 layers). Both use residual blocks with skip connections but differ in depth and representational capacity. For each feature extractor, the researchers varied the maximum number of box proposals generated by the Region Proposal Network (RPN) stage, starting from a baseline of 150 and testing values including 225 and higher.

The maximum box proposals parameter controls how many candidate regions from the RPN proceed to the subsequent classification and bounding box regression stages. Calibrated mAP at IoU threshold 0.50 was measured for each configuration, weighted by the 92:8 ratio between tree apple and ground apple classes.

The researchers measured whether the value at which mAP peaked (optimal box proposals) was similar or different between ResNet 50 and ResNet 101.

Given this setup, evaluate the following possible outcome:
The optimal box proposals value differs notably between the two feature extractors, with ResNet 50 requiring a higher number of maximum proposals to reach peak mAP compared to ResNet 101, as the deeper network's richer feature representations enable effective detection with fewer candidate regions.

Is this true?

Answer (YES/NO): YES